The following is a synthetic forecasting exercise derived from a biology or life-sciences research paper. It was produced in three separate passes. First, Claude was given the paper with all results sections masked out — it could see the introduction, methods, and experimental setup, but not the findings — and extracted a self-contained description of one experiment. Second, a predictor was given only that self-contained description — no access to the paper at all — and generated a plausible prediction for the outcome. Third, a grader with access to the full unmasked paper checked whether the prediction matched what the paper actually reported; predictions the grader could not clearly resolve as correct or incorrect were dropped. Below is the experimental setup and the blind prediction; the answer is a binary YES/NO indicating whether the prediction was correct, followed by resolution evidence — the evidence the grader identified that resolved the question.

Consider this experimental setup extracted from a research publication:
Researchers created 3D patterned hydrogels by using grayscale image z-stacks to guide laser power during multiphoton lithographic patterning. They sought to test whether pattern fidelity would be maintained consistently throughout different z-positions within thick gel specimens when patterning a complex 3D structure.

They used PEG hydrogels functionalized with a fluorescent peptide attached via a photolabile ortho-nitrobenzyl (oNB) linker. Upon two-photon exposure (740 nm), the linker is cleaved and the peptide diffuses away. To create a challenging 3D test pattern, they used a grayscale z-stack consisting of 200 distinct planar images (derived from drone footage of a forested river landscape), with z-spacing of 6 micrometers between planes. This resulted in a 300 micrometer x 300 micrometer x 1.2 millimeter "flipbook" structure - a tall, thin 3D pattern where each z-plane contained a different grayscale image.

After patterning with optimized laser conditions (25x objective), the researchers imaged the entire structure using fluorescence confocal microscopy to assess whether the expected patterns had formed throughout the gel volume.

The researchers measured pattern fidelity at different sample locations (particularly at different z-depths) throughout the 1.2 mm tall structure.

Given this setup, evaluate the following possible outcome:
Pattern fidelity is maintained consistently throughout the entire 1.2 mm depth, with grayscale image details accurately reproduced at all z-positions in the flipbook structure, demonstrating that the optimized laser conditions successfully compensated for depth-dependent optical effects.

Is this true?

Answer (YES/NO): YES